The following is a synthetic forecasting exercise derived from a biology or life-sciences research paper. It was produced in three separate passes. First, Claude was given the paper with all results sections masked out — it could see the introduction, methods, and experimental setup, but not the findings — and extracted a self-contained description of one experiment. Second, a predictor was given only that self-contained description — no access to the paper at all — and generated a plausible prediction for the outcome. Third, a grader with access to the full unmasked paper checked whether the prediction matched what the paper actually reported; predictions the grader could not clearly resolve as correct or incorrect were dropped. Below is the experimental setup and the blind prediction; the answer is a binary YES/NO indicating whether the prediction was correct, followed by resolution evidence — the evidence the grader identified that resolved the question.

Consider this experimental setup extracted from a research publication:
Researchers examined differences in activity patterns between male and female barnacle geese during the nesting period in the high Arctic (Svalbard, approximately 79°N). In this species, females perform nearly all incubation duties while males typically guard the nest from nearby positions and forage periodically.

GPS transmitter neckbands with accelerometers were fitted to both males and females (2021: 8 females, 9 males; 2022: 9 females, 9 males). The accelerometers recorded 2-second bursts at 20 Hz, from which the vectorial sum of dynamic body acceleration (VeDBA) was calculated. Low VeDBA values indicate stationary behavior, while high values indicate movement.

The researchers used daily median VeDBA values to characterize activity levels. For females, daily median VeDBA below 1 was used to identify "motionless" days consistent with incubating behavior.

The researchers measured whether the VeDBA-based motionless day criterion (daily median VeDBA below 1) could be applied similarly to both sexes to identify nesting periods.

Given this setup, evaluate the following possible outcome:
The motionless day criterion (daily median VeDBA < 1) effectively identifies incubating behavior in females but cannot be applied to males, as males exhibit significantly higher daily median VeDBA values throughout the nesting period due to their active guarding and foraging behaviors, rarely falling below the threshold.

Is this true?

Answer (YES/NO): NO